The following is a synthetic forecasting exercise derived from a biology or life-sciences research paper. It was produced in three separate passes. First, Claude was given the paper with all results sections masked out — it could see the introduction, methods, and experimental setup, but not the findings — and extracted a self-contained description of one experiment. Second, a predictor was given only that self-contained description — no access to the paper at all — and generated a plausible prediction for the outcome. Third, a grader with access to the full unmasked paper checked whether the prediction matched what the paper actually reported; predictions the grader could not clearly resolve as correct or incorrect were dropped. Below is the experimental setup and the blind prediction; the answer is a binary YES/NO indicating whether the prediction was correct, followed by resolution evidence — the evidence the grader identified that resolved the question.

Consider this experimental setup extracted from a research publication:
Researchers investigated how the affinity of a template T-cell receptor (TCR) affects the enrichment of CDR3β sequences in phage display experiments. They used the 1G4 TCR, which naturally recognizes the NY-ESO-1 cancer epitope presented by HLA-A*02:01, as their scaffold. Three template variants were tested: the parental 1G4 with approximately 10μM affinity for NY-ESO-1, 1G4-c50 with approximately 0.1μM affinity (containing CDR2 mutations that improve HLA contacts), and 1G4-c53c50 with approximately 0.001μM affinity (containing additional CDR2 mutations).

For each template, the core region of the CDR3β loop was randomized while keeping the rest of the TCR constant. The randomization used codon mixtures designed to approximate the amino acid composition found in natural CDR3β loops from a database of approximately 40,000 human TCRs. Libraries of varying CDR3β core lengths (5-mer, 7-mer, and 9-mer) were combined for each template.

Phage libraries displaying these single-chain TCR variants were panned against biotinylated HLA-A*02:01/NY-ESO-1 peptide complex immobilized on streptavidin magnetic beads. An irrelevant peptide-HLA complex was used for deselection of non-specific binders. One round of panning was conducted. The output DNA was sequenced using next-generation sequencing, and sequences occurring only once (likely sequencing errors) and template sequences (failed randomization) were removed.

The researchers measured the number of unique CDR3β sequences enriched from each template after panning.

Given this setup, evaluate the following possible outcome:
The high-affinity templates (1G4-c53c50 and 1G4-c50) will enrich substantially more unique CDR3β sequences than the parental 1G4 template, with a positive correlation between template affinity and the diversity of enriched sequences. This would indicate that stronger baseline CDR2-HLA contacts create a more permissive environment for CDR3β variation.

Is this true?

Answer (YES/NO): YES